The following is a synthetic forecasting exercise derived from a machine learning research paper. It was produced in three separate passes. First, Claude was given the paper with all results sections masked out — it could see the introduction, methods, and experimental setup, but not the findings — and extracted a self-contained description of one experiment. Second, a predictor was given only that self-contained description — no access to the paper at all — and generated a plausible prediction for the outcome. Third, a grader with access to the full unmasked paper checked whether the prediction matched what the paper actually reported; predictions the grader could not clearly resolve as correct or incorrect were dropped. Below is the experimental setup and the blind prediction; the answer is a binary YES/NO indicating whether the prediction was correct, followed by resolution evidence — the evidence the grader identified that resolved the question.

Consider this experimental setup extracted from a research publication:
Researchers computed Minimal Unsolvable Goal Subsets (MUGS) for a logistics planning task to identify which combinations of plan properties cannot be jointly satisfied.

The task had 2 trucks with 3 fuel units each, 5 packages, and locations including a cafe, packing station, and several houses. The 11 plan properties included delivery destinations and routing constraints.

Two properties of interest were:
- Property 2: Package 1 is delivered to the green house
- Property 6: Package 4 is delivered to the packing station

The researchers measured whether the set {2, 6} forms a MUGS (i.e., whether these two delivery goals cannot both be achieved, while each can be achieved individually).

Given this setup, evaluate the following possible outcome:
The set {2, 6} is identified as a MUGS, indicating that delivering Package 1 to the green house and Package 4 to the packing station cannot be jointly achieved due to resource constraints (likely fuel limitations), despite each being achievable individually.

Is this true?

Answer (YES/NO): YES